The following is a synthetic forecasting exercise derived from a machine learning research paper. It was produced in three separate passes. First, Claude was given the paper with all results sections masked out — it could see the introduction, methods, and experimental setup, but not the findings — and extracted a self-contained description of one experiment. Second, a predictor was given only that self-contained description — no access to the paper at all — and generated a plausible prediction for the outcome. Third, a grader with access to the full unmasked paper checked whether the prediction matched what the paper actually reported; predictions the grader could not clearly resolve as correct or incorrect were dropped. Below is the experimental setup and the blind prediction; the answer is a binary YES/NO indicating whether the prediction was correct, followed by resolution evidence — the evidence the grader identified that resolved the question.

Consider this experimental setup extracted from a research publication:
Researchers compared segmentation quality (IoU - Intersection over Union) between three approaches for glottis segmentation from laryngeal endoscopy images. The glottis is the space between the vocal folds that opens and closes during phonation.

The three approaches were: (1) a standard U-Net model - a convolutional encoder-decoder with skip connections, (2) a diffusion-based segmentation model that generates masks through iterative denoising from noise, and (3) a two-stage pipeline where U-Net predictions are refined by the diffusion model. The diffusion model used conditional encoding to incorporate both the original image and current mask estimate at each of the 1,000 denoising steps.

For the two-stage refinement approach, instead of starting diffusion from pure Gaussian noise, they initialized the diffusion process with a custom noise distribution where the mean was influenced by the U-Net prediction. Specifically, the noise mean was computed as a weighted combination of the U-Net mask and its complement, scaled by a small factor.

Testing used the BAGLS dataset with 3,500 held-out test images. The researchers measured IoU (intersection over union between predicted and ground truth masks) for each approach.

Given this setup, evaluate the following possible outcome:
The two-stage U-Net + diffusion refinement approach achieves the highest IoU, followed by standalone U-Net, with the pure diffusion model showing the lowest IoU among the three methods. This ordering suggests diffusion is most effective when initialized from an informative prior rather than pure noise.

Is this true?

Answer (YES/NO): NO